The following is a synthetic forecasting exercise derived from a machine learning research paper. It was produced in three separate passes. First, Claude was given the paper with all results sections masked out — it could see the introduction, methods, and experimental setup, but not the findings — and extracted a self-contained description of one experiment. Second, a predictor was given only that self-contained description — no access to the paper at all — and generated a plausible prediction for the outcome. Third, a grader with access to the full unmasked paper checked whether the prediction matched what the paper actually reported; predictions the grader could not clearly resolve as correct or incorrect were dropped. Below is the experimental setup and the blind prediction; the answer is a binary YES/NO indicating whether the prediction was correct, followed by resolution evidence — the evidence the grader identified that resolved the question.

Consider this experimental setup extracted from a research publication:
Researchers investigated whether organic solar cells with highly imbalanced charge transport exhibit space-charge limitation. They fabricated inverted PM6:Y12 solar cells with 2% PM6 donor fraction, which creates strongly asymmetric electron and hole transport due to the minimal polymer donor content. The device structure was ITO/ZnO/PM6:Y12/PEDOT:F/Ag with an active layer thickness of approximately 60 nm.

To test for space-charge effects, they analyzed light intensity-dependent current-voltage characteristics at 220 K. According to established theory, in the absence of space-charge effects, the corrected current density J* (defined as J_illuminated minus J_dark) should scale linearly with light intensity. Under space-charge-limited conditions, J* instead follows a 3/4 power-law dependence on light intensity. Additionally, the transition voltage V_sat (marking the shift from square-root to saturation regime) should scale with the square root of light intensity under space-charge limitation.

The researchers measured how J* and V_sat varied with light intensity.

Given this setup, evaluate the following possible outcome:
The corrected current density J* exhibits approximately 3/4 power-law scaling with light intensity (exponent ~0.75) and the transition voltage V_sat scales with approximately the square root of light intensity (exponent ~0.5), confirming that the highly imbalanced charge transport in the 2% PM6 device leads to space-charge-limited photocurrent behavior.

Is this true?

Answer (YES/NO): NO